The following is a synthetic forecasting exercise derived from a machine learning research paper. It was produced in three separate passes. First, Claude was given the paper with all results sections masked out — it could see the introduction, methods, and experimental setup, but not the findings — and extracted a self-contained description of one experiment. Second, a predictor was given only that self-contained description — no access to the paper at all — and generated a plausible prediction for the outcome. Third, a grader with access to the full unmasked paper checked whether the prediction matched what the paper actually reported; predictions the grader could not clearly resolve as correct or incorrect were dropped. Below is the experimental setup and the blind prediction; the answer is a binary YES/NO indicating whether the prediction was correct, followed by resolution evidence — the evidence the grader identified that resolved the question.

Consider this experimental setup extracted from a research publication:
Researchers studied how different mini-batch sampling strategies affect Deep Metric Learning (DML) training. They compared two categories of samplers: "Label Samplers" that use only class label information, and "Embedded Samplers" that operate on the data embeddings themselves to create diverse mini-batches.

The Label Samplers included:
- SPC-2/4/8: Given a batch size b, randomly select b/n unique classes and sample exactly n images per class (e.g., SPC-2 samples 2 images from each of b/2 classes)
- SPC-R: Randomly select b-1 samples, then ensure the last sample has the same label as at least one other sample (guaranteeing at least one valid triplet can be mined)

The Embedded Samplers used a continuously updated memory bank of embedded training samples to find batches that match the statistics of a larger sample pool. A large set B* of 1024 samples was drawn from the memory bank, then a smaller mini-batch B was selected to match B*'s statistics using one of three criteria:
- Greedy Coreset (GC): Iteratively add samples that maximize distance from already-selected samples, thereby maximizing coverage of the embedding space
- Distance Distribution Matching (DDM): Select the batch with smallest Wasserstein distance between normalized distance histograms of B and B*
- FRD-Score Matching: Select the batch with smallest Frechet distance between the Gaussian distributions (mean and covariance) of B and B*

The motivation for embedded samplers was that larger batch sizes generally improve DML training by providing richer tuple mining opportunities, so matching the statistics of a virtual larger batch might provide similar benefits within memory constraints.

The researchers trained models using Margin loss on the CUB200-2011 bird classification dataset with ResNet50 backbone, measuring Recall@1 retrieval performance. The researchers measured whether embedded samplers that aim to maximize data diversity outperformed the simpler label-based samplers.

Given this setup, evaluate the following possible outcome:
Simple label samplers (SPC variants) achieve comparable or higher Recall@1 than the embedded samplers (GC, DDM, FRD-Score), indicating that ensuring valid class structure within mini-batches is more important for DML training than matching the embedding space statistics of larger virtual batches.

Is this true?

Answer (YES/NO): NO